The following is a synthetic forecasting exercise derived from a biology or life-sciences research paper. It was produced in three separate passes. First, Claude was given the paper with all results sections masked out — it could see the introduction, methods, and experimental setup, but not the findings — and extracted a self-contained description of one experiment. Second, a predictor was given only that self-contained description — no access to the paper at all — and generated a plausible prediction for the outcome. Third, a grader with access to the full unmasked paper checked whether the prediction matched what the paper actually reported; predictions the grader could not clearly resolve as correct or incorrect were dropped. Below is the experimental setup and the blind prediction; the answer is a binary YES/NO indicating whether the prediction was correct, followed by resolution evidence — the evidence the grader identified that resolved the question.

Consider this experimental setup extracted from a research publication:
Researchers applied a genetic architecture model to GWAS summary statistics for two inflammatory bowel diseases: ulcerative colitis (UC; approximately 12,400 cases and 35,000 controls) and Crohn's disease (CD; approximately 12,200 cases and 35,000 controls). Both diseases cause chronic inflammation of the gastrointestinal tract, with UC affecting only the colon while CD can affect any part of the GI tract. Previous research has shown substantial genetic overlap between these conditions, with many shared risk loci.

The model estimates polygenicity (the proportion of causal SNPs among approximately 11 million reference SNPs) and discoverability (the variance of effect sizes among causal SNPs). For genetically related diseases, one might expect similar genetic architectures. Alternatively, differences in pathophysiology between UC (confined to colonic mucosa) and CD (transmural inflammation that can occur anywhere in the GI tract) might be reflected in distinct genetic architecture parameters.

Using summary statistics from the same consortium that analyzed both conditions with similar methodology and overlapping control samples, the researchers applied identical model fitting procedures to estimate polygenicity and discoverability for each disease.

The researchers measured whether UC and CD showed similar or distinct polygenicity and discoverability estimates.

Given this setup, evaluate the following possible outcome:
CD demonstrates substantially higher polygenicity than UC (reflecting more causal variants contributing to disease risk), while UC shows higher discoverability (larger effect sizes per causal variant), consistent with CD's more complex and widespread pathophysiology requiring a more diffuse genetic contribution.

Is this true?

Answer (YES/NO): NO